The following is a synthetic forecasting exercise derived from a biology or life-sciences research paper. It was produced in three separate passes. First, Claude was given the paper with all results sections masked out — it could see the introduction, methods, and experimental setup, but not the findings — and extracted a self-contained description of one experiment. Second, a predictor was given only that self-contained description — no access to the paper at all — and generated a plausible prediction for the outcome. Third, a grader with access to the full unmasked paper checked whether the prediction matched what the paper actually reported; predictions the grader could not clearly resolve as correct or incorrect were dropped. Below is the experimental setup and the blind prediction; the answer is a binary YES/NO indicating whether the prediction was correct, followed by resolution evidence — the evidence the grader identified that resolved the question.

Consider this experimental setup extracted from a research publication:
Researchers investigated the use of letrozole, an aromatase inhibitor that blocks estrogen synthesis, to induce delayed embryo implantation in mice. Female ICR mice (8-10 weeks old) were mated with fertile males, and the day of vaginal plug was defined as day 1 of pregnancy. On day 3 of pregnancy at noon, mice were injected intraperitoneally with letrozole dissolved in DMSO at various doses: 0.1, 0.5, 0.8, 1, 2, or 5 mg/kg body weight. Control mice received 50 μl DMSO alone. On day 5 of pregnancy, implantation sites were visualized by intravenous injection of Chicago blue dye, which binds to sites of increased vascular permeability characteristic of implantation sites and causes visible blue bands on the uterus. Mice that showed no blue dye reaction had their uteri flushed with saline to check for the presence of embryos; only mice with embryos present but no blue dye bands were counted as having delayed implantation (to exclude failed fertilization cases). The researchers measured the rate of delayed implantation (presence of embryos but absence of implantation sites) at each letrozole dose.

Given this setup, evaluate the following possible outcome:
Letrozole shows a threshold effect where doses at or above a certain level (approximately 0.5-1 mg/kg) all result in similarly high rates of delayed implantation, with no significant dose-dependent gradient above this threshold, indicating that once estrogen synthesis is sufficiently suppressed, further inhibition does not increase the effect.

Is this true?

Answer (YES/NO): NO